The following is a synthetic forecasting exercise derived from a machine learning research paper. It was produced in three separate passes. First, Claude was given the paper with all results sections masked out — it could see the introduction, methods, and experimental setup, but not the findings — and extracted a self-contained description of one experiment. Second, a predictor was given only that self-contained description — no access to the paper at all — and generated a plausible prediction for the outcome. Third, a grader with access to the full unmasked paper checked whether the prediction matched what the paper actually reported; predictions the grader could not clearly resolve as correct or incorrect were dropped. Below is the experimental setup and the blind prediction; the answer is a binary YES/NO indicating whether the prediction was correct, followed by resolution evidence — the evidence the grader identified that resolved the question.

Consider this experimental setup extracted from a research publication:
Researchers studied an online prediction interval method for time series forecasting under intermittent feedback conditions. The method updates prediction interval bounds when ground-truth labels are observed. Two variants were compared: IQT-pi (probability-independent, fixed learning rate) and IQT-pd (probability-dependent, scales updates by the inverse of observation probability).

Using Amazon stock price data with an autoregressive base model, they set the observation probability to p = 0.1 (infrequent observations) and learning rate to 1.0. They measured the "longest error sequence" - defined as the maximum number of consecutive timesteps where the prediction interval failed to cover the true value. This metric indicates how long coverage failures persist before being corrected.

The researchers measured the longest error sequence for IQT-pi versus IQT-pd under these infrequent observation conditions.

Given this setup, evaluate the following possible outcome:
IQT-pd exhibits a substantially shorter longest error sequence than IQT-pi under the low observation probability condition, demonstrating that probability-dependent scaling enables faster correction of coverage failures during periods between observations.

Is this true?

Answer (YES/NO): NO